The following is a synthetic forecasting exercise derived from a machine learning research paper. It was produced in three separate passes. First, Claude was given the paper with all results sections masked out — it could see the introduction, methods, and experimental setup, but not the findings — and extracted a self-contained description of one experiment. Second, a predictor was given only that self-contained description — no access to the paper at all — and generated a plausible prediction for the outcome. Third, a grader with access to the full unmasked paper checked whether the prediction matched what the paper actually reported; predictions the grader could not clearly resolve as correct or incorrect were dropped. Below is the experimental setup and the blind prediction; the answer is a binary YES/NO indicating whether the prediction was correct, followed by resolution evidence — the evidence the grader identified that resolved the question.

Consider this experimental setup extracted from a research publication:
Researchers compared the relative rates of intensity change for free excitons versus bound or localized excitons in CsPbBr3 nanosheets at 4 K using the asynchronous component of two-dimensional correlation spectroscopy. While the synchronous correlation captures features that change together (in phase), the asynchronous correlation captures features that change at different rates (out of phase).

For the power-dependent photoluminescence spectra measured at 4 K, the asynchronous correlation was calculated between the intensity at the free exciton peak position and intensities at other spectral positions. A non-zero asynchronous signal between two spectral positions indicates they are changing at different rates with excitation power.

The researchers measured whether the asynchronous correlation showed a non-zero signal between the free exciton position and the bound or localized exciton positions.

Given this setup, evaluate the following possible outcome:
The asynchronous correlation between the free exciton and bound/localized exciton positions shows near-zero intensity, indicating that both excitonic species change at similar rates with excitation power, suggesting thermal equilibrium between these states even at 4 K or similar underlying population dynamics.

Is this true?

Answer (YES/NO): NO